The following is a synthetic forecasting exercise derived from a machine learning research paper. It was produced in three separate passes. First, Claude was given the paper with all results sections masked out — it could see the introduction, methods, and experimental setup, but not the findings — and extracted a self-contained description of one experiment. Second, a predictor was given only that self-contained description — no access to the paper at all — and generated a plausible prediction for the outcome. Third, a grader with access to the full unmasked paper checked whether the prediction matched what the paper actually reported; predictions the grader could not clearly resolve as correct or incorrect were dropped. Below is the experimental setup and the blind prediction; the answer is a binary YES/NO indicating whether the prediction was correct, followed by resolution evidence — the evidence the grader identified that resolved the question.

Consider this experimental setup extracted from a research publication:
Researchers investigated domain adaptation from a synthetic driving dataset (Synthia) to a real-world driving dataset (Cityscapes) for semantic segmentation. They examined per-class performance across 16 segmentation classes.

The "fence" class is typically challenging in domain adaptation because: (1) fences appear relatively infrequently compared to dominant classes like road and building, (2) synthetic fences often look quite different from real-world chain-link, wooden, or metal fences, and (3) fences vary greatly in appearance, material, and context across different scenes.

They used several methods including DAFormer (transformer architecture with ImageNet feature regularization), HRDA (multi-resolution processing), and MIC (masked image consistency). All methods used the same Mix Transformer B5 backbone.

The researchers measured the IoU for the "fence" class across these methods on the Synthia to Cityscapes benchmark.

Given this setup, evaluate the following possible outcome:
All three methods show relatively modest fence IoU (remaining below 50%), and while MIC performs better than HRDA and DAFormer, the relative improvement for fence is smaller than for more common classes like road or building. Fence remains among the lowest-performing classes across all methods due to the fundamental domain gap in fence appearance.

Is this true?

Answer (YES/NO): NO